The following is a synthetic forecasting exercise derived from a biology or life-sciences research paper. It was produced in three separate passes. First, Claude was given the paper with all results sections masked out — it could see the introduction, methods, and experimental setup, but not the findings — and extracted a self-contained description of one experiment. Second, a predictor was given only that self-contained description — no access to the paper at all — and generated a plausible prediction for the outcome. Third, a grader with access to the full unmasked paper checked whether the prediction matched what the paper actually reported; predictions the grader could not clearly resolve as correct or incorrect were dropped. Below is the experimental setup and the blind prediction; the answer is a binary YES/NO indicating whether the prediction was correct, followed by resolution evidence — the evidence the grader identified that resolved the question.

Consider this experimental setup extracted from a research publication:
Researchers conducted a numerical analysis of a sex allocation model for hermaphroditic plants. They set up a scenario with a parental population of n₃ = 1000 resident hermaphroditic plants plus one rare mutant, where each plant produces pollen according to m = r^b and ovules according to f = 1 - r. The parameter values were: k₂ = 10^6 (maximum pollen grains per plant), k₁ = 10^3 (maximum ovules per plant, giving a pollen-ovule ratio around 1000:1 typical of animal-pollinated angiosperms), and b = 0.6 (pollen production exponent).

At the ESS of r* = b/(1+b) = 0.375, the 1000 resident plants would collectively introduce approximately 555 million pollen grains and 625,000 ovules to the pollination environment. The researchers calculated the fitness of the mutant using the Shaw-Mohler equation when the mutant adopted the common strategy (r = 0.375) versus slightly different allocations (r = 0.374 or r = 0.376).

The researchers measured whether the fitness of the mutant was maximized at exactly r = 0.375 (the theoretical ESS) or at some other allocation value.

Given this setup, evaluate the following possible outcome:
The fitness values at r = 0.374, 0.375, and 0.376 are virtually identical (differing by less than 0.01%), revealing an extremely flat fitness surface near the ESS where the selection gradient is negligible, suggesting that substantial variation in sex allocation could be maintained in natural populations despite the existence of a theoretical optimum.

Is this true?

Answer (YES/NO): NO